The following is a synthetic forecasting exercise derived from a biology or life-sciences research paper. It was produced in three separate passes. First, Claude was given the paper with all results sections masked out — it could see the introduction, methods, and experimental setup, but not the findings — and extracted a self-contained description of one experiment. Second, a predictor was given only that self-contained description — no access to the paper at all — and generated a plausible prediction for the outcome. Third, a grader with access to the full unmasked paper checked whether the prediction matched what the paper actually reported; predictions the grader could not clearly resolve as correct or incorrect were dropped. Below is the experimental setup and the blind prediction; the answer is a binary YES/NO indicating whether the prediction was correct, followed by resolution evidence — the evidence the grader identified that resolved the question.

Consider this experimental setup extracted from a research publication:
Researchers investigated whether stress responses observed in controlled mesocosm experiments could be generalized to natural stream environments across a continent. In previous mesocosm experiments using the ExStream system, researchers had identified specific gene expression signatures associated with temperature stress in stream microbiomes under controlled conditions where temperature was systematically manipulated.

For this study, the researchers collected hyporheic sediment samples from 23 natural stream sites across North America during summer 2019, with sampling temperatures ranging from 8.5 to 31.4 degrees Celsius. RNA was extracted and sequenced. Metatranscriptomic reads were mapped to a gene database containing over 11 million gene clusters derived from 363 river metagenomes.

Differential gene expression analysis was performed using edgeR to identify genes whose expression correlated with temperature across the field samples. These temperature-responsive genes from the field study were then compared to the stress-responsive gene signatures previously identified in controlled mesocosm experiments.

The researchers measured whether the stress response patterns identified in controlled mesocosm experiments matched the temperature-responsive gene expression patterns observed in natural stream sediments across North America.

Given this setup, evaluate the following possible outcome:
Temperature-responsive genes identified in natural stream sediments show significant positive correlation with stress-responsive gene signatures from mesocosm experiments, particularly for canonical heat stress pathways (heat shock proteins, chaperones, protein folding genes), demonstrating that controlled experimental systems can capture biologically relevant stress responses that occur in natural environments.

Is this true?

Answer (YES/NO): YES